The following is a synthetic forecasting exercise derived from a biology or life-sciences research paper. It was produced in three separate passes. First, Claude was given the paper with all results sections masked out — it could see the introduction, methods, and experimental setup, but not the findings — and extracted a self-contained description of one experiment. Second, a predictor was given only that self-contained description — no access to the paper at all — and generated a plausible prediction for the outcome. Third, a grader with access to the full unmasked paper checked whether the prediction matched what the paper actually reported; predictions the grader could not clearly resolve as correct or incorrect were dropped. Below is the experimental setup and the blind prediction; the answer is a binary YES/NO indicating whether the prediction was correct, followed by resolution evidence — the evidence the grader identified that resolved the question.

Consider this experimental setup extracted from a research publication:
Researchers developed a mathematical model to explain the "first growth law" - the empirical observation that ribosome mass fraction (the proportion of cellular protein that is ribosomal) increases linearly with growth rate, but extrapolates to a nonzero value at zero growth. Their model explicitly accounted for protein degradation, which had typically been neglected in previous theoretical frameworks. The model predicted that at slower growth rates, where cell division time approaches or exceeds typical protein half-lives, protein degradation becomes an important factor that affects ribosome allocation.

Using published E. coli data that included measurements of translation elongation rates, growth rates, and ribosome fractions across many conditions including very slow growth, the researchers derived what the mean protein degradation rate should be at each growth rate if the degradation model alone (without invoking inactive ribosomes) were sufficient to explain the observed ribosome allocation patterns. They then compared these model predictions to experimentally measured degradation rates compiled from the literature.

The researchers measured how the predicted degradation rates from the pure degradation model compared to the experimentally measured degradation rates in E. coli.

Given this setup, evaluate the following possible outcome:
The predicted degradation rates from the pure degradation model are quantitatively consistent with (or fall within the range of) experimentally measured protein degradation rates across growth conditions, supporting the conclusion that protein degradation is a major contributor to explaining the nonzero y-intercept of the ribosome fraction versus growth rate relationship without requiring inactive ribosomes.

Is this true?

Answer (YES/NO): NO